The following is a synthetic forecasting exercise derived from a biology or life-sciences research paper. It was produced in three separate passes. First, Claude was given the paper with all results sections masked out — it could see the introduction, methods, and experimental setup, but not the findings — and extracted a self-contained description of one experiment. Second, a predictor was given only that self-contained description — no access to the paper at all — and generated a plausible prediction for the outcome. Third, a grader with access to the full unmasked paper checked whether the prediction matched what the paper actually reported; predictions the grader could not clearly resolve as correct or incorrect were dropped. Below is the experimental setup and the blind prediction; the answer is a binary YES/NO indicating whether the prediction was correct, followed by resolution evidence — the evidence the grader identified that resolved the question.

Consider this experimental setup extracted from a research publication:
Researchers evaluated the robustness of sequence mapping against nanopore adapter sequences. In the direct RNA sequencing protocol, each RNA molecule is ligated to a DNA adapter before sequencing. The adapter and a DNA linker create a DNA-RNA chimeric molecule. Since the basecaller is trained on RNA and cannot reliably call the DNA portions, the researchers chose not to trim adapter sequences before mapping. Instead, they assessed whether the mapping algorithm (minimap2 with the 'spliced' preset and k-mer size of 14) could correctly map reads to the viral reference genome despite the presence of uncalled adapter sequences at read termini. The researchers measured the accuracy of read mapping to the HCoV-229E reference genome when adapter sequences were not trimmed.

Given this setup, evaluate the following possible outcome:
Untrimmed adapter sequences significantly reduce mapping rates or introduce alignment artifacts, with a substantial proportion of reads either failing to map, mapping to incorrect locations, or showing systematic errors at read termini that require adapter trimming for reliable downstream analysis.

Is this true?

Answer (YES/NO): NO